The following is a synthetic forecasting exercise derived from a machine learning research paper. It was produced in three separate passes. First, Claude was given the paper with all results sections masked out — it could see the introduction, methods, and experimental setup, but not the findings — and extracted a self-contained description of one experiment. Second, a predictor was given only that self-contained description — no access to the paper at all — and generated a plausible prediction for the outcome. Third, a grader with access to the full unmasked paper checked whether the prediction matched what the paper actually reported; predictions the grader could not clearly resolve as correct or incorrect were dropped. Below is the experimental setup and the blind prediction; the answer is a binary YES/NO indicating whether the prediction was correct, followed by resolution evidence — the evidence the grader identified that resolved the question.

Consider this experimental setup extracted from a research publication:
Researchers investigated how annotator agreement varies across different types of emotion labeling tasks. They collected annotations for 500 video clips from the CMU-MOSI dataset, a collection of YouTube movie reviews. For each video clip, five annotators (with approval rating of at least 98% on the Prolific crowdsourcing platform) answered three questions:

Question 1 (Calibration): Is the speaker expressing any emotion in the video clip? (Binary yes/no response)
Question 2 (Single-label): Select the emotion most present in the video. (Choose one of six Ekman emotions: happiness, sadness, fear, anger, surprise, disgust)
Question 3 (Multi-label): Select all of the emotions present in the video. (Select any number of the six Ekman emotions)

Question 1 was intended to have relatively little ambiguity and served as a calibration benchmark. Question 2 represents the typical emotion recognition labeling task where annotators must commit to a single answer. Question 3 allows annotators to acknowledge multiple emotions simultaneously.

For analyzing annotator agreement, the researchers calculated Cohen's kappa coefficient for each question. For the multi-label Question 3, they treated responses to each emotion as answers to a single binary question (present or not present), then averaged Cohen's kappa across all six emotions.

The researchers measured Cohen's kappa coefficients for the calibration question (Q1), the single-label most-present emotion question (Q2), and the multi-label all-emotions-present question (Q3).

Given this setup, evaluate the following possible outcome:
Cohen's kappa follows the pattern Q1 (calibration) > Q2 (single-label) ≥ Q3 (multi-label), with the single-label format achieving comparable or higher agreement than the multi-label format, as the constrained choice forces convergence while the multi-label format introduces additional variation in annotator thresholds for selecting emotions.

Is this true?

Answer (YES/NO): NO